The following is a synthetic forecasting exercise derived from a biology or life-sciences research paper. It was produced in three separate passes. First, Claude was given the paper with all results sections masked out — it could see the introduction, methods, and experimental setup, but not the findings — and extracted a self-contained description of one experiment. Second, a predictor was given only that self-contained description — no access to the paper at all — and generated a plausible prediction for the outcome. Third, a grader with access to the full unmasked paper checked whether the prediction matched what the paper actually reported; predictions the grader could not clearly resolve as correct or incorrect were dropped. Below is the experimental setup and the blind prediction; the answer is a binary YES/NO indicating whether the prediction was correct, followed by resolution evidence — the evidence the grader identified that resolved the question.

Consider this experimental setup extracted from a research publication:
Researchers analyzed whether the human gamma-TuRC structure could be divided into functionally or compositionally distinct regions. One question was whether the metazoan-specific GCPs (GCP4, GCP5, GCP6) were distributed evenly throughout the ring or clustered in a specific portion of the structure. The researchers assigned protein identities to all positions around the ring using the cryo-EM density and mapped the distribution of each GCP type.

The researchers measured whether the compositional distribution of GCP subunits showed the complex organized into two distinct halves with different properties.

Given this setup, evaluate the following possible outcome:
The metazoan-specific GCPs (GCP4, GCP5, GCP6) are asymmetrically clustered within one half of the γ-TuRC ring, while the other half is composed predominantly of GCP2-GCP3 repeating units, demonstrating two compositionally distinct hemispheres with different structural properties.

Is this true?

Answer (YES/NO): YES